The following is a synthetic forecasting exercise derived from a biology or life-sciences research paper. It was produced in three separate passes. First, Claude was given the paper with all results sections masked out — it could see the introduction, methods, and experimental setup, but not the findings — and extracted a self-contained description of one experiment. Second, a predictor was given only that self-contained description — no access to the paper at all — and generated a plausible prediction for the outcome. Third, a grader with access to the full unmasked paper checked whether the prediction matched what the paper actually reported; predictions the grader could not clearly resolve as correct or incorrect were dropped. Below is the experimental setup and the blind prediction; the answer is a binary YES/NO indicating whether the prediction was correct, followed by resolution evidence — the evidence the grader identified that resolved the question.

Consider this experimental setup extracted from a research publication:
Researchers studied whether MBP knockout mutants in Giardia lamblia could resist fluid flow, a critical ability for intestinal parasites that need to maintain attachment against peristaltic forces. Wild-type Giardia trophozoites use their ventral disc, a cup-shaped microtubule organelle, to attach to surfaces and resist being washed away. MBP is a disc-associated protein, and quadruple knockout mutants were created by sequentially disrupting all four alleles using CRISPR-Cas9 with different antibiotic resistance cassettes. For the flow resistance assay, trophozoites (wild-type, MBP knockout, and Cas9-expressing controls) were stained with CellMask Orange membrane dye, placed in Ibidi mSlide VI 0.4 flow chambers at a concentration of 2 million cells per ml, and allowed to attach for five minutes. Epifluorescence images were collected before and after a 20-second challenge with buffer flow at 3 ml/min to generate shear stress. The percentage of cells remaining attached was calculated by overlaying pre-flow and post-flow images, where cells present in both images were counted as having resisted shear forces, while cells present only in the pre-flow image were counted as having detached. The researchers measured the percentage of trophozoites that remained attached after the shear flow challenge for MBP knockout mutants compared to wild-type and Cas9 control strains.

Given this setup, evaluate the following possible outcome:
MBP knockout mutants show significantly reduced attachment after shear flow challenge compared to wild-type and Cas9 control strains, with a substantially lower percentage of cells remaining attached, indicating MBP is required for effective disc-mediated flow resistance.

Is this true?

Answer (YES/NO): YES